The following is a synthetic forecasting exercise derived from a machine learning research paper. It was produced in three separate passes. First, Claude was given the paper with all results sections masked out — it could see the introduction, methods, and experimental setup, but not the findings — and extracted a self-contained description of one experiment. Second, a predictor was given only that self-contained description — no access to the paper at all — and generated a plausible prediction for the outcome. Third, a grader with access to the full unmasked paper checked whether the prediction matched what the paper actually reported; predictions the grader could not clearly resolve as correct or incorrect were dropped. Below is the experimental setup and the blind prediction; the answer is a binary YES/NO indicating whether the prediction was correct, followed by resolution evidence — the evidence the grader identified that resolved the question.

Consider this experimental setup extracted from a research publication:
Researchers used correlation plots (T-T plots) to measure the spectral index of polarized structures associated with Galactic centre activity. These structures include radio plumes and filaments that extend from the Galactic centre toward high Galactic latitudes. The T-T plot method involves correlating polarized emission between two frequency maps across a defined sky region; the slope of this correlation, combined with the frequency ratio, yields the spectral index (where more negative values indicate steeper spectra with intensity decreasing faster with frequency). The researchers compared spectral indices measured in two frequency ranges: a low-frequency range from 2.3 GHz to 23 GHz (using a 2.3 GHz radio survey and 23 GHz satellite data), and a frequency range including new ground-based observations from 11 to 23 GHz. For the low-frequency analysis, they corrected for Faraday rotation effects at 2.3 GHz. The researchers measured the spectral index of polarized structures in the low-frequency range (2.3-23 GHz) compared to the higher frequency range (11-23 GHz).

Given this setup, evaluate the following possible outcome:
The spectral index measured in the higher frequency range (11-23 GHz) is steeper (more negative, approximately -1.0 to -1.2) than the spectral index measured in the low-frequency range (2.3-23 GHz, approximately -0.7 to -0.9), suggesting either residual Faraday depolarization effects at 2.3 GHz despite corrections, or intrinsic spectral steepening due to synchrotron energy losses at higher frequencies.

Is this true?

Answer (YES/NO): NO